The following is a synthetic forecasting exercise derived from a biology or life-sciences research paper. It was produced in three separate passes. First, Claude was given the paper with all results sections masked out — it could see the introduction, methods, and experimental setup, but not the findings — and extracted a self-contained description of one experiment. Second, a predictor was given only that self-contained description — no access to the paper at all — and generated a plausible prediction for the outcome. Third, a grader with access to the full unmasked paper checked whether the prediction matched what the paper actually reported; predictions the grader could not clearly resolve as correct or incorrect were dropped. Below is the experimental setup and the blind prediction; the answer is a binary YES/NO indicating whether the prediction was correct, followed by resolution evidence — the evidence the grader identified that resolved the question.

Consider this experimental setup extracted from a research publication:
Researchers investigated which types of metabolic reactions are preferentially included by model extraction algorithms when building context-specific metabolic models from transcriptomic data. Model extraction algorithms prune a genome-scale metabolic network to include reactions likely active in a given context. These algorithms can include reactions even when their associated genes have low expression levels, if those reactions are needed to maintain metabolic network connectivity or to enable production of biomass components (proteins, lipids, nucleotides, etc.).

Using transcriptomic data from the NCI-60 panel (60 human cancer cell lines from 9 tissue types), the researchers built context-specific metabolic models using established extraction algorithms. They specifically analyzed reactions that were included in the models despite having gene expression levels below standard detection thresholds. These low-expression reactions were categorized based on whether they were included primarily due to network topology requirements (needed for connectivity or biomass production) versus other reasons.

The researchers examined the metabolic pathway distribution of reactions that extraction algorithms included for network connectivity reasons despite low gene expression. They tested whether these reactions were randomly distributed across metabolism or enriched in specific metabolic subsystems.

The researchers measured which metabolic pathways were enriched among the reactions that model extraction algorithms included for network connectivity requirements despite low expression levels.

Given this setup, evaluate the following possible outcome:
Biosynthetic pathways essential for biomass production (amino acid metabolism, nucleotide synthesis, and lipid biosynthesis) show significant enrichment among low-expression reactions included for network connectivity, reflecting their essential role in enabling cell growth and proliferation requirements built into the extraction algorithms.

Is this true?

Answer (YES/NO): NO